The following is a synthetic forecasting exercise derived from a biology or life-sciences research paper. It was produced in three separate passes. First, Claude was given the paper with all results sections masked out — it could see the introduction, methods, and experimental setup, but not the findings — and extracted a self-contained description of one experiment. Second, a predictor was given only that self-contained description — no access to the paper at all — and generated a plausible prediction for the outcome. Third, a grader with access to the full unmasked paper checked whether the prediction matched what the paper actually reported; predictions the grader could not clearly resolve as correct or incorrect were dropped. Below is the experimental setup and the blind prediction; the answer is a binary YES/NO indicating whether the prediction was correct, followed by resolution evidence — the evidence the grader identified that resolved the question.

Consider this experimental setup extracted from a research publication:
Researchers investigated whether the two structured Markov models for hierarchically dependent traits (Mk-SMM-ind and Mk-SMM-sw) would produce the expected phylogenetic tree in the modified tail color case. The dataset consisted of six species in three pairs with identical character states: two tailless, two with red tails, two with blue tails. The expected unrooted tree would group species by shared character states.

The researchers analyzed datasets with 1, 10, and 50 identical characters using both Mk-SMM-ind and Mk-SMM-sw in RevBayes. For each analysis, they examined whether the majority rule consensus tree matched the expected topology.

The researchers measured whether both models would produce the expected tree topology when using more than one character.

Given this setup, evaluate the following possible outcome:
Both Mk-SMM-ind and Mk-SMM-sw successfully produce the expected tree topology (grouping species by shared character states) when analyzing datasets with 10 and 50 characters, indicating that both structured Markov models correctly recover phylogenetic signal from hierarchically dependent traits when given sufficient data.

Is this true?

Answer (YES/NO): YES